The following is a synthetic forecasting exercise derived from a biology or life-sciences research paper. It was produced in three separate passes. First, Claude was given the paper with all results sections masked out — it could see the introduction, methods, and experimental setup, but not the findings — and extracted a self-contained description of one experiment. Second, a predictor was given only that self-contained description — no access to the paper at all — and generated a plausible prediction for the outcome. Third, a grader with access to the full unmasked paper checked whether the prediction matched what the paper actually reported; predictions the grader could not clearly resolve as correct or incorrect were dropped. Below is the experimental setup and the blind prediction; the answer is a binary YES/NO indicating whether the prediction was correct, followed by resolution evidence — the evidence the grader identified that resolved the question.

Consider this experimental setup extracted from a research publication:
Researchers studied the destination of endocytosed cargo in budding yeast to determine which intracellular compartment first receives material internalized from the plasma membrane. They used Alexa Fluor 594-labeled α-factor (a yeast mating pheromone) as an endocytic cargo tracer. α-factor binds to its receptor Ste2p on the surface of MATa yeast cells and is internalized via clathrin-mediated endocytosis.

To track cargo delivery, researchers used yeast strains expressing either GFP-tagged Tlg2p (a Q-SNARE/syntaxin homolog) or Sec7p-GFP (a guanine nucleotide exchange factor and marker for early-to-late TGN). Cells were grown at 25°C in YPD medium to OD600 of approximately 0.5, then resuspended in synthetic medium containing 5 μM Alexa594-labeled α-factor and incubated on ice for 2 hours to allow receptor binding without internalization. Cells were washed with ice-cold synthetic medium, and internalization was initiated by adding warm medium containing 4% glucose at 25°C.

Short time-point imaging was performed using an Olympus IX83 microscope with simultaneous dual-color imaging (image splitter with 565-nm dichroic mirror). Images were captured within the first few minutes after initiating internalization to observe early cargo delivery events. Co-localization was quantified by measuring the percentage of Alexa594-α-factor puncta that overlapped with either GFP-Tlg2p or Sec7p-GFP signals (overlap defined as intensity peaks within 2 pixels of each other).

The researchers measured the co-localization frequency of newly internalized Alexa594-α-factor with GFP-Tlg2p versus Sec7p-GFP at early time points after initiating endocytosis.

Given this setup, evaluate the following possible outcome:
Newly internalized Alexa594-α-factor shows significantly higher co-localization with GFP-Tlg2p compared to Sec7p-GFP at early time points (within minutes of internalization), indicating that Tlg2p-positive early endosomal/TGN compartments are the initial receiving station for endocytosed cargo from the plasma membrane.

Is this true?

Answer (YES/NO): YES